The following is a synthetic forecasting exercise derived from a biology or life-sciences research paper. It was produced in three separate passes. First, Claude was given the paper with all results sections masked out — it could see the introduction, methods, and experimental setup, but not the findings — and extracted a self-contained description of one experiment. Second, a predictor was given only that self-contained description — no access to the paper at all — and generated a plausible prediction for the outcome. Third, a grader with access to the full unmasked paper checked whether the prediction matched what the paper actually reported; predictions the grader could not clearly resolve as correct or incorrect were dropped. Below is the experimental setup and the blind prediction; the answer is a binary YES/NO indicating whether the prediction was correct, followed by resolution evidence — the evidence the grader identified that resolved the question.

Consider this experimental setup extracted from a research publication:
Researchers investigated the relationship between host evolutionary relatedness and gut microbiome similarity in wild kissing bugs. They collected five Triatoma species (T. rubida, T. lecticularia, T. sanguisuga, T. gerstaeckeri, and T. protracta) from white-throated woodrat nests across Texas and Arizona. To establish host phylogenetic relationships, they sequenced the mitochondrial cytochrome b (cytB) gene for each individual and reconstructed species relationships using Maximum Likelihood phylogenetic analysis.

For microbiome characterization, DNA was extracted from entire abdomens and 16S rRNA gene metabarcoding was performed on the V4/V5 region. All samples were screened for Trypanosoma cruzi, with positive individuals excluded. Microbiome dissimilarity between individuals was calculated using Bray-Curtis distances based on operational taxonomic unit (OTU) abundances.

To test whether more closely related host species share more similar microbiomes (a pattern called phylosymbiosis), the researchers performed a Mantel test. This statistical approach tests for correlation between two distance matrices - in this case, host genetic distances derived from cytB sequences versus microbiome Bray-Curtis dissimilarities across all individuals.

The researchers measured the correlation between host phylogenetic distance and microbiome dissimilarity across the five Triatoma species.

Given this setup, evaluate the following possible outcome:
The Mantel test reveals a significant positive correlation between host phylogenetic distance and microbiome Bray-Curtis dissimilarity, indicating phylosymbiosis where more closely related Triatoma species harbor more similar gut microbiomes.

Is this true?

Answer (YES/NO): YES